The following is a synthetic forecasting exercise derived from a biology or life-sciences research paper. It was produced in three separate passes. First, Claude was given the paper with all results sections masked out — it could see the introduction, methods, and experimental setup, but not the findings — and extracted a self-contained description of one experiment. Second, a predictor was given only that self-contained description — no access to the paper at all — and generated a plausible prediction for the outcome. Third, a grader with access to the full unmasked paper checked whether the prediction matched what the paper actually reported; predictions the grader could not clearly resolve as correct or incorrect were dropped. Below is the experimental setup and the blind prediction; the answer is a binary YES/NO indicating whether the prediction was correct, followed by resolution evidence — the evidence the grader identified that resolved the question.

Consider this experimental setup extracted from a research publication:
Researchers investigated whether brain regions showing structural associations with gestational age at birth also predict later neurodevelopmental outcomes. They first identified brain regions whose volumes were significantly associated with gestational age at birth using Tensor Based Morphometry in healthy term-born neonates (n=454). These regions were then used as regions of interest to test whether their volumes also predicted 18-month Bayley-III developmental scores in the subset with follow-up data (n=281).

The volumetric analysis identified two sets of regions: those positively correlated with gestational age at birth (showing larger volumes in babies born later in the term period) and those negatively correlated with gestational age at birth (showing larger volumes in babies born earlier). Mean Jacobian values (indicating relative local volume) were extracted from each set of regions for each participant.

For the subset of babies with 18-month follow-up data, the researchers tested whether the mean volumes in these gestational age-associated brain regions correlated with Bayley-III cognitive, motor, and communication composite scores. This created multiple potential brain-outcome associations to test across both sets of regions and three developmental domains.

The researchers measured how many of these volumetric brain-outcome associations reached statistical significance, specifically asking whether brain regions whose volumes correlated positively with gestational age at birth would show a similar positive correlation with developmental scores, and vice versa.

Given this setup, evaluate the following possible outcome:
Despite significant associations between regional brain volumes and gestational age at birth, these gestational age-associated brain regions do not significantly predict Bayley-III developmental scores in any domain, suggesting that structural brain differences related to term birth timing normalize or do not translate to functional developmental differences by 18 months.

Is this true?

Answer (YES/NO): NO